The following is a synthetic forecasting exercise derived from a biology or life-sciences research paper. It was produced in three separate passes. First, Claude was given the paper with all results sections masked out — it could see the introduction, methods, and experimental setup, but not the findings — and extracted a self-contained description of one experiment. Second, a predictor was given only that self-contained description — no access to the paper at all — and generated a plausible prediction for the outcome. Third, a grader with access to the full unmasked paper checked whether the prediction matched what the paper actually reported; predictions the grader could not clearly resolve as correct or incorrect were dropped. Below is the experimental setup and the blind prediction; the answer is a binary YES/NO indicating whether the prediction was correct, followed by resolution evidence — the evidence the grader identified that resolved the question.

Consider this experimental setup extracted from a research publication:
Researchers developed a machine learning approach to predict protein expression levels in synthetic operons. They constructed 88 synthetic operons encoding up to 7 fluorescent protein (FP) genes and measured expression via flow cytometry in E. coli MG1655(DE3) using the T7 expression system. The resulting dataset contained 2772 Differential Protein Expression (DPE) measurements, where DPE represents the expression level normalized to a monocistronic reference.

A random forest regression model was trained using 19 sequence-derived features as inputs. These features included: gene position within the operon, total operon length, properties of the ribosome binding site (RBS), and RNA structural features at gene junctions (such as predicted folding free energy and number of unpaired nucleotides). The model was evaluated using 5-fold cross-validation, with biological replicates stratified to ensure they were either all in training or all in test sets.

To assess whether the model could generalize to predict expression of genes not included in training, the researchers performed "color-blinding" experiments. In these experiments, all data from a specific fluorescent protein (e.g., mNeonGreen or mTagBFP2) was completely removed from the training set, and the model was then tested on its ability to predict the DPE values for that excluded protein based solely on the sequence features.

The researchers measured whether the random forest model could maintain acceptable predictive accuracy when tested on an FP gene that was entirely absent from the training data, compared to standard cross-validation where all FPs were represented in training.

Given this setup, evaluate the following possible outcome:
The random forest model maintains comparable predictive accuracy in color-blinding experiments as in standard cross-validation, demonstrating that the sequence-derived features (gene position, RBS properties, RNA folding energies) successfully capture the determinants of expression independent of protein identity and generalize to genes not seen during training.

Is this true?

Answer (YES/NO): NO